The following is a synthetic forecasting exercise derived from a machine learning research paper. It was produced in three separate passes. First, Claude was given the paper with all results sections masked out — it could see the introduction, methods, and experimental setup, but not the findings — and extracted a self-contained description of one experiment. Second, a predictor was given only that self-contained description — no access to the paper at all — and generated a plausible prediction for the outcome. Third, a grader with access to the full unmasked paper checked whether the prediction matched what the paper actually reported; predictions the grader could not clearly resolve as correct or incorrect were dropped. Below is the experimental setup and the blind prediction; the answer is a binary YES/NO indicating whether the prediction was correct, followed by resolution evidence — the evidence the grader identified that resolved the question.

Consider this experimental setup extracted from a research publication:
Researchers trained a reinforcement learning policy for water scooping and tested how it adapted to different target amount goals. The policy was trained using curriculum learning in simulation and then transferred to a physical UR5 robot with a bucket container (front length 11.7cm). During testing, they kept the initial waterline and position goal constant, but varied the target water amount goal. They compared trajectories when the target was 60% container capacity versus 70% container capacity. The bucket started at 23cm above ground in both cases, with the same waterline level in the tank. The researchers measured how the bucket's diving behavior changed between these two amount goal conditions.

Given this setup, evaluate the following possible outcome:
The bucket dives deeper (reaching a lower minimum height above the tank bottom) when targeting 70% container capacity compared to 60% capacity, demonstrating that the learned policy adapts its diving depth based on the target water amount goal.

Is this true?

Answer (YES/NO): YES